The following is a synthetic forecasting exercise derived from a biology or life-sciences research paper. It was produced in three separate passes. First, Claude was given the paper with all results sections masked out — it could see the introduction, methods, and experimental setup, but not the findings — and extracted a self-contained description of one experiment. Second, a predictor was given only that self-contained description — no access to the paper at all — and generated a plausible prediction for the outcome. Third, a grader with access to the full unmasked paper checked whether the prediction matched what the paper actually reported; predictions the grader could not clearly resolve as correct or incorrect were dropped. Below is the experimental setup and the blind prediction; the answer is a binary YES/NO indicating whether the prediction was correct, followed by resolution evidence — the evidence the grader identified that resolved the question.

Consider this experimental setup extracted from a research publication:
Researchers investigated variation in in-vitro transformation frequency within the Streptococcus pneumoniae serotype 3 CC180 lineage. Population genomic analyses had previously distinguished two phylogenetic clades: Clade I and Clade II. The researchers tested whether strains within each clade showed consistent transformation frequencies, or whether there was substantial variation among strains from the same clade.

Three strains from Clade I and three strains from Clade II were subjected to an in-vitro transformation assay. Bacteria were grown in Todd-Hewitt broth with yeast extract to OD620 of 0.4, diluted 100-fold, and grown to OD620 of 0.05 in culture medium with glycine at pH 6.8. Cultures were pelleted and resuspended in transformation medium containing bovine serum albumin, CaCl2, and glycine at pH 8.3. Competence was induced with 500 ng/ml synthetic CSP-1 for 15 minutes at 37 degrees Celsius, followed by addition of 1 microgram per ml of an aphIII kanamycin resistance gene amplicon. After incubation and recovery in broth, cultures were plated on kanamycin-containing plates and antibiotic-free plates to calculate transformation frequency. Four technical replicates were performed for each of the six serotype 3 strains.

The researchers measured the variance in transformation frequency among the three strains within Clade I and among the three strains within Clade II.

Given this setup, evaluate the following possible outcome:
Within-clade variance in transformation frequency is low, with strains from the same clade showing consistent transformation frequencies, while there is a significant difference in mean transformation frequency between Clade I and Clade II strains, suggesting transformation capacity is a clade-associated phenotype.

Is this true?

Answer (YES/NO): YES